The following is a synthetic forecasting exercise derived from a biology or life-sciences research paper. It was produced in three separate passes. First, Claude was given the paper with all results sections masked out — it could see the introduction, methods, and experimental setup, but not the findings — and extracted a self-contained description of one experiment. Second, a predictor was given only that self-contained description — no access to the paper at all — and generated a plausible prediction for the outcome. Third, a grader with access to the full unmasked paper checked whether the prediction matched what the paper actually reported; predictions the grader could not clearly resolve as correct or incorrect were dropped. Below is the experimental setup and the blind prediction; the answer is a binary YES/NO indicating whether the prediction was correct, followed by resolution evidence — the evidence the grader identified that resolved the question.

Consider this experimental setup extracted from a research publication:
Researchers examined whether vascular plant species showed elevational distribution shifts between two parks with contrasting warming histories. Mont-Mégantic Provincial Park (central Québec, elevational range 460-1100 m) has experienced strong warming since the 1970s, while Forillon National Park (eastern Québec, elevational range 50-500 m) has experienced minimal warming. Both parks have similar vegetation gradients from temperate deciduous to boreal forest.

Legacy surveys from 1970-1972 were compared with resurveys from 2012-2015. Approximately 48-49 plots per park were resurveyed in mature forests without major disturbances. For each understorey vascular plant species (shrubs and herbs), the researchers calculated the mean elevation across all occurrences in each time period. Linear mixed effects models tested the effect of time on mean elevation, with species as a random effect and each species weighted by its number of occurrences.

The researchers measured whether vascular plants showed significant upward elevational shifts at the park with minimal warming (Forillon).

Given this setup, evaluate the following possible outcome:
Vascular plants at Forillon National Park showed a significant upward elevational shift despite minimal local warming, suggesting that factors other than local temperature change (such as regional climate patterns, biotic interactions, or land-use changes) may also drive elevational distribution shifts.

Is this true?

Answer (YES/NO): NO